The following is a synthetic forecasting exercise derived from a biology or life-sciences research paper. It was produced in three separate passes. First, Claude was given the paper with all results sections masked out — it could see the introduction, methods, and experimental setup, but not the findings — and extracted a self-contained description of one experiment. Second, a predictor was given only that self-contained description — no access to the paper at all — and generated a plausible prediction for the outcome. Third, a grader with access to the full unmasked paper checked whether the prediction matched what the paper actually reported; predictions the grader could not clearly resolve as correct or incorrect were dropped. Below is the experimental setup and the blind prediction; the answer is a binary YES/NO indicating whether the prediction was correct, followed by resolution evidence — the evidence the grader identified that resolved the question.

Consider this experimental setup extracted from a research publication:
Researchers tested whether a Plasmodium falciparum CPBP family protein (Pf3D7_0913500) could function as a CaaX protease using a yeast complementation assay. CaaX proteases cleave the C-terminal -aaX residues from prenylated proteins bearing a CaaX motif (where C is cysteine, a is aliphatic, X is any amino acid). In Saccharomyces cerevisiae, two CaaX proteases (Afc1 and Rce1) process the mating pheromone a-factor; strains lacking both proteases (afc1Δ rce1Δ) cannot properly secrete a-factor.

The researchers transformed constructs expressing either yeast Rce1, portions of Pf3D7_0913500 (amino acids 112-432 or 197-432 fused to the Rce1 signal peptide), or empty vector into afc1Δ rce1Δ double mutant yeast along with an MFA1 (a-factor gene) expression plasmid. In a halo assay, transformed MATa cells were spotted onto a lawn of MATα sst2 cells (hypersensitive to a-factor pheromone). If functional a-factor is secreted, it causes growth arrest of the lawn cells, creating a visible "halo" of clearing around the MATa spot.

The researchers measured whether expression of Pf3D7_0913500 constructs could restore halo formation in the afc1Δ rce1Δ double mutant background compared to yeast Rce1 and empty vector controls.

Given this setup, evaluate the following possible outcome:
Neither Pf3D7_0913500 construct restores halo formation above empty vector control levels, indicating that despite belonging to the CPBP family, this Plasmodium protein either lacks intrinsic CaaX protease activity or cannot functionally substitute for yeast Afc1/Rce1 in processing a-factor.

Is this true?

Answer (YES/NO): YES